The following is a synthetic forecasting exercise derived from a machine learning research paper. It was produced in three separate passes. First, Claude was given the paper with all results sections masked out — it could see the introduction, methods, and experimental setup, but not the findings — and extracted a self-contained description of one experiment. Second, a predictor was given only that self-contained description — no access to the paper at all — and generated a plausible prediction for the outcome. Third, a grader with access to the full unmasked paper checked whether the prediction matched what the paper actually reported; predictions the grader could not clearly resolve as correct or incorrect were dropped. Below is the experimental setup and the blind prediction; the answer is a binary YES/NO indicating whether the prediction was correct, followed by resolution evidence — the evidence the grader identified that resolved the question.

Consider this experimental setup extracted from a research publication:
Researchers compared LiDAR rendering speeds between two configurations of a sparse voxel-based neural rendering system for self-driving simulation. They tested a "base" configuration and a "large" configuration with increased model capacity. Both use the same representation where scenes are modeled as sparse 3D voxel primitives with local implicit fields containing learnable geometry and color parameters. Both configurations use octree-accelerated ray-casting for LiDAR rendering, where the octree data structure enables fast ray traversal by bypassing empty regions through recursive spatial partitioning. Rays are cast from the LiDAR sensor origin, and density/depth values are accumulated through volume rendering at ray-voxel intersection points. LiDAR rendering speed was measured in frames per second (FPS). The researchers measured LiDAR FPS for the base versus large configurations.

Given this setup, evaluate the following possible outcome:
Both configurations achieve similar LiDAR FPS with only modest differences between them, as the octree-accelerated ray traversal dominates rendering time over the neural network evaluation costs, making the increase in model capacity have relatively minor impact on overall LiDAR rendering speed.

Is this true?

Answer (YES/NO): NO